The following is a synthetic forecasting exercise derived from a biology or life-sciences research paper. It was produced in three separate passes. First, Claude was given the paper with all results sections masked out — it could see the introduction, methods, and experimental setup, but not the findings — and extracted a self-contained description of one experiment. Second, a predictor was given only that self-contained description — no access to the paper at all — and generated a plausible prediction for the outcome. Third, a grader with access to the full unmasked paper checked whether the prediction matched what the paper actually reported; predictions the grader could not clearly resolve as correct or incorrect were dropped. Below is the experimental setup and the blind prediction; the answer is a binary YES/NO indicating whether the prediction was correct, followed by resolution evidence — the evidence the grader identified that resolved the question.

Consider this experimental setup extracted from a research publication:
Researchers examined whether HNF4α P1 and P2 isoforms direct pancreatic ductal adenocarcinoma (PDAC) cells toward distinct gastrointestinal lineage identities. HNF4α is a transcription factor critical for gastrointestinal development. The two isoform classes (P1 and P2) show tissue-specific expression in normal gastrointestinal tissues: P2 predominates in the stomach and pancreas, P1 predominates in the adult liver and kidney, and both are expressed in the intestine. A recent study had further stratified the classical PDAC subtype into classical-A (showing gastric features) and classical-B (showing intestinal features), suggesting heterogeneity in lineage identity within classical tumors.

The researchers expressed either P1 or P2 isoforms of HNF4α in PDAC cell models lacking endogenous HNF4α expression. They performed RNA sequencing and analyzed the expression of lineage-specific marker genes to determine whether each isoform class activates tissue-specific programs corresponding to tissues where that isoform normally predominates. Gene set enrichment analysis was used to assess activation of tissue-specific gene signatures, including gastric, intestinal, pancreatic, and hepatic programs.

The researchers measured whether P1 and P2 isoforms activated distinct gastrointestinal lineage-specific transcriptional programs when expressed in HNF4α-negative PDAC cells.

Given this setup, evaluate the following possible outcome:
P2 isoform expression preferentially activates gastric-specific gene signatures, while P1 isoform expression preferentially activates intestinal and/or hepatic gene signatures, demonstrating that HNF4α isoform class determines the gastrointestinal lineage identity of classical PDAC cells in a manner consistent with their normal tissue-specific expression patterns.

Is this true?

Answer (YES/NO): NO